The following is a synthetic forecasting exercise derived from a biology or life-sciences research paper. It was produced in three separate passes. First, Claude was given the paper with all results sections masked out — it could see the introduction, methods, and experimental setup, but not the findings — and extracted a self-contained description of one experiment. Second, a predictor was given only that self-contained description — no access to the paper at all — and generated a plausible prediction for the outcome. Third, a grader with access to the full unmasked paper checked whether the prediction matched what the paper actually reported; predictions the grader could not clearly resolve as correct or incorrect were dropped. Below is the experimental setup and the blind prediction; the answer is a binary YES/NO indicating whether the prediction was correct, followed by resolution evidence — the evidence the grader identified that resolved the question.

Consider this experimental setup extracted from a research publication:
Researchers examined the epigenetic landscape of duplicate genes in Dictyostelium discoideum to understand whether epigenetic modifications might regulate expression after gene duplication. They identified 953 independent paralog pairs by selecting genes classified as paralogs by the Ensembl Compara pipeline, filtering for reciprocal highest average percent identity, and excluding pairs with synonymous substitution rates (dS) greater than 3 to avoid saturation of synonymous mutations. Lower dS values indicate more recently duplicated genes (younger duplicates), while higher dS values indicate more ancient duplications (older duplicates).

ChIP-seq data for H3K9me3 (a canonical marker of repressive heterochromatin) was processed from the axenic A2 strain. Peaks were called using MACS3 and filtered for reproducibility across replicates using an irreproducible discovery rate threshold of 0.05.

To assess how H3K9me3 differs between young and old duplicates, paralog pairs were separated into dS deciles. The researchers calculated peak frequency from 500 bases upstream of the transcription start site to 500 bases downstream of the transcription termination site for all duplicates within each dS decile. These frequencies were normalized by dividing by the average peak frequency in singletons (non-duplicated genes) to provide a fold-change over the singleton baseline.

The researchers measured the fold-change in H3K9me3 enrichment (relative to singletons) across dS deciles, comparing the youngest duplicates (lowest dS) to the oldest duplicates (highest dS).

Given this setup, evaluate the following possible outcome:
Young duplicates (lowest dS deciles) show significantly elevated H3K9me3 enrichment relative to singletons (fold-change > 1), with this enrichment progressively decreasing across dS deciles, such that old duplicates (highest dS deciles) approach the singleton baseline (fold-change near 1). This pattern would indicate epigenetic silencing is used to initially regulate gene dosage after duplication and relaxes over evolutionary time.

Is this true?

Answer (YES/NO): NO